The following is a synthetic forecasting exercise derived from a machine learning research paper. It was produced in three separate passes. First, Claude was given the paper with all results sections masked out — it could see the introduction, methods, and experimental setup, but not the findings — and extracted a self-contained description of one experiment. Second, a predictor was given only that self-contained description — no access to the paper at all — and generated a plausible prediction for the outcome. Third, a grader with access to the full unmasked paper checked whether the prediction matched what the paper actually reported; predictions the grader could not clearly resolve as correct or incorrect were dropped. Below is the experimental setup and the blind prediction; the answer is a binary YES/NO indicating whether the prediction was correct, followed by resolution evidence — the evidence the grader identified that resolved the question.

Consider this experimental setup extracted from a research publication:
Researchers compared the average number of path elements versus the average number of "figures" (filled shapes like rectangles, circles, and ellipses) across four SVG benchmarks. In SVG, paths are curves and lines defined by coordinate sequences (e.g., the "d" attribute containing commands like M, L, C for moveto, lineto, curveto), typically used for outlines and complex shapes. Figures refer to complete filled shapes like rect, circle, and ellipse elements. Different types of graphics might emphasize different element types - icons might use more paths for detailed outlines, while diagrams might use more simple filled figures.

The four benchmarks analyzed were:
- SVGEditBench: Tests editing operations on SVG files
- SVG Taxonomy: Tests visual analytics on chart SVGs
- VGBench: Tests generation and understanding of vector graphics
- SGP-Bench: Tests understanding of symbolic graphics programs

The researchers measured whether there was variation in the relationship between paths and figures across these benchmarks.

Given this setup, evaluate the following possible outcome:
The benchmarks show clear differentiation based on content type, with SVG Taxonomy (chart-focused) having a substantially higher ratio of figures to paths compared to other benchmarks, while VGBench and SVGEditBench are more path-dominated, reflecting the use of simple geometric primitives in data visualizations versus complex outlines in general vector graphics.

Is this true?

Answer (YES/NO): NO